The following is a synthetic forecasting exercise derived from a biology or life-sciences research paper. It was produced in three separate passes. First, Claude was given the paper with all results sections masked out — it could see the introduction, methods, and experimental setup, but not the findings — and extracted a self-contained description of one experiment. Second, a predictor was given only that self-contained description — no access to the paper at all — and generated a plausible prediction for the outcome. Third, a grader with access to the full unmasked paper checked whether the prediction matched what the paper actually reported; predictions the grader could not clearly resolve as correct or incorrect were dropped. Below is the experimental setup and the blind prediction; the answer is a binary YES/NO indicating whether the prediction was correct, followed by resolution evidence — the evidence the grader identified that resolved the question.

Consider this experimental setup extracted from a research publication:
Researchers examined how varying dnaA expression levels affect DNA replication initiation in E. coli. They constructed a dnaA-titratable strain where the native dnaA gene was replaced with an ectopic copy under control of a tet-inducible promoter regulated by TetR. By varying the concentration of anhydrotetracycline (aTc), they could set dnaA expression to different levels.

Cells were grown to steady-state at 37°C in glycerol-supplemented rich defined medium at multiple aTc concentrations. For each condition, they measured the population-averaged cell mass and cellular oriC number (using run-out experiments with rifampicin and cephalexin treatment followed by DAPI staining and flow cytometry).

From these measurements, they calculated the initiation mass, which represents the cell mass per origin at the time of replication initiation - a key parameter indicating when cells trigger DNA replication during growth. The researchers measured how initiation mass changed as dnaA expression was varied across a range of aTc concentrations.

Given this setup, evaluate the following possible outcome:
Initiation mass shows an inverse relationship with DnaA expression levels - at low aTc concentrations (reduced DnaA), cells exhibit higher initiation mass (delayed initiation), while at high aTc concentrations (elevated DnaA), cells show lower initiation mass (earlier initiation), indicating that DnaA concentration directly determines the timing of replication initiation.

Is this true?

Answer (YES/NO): YES